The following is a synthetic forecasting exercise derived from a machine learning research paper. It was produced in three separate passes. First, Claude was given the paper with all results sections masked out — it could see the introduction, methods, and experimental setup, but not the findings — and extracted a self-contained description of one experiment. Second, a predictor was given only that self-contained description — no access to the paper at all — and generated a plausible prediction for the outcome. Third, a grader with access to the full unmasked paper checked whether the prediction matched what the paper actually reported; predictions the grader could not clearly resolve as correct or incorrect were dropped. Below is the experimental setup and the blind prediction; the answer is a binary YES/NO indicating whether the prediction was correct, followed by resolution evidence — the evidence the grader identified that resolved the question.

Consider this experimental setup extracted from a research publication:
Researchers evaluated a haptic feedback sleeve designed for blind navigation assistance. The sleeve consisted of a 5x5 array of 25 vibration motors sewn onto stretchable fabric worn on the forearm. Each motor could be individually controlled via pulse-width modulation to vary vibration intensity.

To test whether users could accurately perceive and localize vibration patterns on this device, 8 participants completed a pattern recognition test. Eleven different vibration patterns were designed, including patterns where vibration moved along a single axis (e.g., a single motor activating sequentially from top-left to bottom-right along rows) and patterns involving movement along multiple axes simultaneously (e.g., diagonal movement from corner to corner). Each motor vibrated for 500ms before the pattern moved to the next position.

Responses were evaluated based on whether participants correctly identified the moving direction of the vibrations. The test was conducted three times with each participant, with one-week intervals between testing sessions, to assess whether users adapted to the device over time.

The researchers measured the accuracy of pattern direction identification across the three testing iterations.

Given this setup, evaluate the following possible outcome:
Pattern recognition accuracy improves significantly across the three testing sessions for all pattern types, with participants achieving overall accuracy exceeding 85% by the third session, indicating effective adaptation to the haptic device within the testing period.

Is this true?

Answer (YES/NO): NO